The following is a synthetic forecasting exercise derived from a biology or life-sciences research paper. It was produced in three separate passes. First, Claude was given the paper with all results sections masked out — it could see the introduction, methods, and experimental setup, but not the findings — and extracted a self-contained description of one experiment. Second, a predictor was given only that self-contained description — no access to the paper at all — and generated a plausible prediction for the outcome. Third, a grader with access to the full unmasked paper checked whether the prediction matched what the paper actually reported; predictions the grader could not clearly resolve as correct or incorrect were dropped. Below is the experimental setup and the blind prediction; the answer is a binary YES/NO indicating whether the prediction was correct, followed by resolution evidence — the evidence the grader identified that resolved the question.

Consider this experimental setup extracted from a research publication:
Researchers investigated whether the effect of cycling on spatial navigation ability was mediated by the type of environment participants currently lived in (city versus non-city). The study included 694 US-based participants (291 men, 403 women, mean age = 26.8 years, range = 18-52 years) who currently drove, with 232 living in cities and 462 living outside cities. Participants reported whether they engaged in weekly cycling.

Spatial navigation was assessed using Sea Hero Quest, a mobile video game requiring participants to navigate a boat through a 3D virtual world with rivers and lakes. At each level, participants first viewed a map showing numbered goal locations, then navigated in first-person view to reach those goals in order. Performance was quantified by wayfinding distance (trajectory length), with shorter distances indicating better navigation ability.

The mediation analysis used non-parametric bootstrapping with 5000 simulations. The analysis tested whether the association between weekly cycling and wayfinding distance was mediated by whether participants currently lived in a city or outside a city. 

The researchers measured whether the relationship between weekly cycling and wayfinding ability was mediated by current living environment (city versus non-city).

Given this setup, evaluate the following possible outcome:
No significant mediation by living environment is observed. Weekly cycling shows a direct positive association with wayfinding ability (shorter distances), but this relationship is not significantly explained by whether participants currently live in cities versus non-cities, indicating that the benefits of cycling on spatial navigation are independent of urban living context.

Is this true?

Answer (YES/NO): NO